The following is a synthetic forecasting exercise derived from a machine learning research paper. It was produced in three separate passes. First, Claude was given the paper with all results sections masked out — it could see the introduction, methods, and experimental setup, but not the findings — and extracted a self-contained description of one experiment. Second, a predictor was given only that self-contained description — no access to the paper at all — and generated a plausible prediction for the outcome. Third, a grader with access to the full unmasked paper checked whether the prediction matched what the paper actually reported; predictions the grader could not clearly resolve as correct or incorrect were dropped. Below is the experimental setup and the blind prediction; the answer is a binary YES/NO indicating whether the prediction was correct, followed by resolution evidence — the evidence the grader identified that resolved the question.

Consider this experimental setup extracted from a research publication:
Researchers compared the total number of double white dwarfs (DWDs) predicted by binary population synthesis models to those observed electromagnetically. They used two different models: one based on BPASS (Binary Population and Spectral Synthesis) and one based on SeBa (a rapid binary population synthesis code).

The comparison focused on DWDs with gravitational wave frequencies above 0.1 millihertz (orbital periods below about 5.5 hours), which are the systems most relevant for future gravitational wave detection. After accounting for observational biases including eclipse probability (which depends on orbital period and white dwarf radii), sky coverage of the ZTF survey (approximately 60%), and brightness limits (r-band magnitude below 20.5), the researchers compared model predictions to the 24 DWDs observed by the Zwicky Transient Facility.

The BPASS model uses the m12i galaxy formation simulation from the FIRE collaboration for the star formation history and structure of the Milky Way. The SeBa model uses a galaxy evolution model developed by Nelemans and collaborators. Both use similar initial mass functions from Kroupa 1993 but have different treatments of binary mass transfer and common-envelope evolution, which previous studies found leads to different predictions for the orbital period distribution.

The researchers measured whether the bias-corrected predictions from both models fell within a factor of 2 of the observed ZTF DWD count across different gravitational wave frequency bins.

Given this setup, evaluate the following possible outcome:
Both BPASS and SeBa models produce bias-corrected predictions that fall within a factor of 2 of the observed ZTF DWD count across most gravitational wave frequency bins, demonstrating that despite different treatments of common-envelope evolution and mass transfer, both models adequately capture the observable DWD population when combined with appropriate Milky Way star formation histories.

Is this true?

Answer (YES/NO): NO